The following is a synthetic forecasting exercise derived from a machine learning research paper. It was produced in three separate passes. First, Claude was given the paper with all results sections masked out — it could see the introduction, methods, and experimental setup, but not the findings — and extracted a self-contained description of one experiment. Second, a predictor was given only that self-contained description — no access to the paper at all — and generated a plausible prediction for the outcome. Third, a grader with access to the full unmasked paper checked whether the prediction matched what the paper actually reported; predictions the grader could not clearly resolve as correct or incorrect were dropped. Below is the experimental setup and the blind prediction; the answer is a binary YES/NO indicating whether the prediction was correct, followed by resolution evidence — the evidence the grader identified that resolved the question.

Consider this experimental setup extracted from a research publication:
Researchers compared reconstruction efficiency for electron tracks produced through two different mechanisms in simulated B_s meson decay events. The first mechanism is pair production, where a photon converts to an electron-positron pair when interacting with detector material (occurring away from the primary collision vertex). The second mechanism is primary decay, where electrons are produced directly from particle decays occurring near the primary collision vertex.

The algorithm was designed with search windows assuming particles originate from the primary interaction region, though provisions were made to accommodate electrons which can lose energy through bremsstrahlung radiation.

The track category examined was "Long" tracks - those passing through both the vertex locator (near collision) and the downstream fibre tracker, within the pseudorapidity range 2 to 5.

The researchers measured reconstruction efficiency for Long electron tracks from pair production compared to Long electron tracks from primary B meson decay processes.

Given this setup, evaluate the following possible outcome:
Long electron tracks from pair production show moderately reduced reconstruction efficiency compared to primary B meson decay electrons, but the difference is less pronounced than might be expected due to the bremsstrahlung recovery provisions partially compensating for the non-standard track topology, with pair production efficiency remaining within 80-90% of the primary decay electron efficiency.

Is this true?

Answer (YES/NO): NO